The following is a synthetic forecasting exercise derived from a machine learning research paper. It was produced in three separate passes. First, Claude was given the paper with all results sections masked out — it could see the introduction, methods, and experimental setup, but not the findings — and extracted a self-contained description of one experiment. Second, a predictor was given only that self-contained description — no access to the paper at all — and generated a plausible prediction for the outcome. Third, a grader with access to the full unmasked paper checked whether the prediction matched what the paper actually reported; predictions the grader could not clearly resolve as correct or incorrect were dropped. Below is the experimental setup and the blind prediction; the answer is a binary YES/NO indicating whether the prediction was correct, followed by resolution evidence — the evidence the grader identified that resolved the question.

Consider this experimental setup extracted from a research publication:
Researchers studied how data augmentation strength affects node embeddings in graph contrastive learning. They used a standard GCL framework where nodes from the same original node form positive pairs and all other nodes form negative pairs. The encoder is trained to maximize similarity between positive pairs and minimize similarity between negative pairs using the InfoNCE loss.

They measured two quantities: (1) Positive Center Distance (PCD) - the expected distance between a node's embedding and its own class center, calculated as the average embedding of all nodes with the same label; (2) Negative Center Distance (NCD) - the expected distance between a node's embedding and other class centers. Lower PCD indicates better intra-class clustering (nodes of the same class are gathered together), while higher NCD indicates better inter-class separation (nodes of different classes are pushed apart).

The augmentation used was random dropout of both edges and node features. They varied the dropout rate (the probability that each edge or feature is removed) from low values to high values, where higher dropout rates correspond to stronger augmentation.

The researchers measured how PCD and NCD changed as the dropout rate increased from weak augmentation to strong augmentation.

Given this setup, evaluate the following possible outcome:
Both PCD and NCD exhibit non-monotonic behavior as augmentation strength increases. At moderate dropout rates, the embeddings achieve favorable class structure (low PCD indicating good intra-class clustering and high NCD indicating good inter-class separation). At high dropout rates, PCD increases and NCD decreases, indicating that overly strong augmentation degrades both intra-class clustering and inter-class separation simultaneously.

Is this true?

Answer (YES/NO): NO